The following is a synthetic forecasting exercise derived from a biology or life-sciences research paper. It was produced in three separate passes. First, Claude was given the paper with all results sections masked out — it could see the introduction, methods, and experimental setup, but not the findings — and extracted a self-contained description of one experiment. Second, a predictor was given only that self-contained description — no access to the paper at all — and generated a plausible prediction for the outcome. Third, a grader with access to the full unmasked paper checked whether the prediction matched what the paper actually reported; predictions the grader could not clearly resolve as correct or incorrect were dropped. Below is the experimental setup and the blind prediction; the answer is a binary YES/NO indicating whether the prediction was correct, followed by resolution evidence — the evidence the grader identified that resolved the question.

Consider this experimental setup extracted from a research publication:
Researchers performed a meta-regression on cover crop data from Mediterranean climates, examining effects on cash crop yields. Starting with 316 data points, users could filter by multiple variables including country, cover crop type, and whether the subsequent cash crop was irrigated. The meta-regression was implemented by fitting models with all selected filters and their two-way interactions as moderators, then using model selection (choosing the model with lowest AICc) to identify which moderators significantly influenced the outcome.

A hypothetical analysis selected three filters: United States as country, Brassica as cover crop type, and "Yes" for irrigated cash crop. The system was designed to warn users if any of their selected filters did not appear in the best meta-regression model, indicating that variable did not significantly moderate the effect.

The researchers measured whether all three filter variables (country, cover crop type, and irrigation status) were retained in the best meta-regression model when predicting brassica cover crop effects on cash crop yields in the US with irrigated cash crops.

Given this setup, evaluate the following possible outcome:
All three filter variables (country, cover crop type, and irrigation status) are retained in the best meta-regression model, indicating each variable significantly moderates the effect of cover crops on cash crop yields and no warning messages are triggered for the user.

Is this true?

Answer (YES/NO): NO